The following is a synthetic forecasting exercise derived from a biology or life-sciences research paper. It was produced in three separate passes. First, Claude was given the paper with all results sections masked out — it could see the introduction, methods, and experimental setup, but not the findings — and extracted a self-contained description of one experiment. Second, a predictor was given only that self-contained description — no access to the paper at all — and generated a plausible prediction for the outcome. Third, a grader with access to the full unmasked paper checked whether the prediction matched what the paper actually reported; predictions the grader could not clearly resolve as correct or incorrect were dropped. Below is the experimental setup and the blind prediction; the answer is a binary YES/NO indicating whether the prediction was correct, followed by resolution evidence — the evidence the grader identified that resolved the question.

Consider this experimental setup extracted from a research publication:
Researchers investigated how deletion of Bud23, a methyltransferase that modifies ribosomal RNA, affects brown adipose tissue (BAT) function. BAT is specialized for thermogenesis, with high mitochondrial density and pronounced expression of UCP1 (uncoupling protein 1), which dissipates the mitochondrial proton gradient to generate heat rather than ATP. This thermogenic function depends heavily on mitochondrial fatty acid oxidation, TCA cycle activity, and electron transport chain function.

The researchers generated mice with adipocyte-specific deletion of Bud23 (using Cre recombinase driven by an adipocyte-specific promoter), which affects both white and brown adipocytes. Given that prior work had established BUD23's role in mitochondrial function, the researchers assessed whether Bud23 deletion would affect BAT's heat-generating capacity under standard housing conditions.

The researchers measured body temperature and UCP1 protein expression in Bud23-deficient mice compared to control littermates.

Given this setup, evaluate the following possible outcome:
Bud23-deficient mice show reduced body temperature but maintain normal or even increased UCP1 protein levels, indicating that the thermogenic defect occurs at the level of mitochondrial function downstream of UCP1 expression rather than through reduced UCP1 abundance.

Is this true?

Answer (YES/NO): NO